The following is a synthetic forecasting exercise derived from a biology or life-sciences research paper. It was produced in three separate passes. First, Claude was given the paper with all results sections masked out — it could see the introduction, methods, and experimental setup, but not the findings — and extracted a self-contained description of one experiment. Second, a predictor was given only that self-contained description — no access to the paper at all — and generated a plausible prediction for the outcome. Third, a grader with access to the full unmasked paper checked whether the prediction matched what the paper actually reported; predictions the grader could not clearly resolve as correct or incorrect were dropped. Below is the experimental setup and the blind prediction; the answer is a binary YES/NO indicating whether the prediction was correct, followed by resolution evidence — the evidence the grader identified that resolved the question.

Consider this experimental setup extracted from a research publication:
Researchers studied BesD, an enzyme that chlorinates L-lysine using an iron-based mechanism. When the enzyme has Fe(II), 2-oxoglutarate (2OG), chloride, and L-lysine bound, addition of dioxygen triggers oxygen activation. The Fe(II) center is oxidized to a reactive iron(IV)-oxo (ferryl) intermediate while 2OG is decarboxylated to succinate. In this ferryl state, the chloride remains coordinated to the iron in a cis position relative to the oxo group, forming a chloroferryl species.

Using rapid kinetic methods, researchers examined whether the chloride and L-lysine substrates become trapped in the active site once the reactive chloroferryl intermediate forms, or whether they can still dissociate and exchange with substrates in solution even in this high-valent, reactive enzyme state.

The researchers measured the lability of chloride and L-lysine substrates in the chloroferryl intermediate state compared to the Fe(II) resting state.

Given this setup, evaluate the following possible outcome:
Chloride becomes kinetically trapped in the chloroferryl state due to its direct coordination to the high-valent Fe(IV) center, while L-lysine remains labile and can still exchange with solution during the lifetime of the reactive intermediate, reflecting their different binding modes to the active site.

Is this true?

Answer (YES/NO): NO